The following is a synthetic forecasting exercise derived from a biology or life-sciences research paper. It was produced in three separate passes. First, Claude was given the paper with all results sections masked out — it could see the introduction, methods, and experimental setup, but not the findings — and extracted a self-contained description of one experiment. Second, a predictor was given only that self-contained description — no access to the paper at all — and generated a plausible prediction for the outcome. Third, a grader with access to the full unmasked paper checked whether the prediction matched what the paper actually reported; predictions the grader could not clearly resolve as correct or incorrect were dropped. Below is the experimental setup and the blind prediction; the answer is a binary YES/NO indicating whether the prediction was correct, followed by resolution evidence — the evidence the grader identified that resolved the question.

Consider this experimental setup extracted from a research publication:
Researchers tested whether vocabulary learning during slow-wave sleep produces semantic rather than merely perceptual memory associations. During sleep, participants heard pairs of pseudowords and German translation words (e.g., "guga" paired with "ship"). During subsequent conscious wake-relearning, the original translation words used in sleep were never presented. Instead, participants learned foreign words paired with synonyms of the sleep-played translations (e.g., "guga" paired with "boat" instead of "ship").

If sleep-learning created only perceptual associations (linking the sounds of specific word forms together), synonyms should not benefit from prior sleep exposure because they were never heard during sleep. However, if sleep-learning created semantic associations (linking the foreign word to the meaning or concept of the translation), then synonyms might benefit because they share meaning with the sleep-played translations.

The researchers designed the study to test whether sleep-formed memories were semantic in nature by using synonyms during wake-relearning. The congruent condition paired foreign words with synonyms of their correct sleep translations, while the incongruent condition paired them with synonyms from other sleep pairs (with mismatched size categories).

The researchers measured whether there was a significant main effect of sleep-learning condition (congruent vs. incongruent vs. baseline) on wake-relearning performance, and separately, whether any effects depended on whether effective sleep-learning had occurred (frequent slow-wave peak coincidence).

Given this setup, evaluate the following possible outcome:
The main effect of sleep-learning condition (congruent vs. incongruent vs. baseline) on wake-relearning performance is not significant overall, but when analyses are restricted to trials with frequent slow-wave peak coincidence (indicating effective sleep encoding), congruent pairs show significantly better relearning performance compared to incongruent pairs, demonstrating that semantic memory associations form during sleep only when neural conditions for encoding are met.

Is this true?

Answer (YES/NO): NO